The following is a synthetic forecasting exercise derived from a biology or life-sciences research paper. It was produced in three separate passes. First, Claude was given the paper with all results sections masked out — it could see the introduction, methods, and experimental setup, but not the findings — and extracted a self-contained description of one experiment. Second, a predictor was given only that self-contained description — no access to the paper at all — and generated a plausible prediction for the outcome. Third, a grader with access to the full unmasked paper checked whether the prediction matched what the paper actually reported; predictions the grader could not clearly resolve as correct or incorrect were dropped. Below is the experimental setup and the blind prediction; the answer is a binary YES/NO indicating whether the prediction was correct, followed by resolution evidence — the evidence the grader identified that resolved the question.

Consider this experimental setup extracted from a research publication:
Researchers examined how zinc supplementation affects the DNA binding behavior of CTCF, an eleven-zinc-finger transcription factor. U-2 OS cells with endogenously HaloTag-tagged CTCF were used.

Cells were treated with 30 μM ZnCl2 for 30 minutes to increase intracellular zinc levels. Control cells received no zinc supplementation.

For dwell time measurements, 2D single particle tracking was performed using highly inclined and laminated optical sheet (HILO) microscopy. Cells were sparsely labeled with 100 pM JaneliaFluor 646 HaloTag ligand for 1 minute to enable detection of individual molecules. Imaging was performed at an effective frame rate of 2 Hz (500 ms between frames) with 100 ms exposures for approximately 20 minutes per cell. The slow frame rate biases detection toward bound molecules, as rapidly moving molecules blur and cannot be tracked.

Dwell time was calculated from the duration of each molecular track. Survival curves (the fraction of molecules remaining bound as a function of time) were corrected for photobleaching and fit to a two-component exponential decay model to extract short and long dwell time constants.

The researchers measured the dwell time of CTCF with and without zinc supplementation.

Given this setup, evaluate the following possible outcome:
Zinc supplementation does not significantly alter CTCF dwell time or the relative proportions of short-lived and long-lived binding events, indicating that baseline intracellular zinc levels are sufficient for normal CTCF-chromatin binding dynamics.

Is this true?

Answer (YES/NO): NO